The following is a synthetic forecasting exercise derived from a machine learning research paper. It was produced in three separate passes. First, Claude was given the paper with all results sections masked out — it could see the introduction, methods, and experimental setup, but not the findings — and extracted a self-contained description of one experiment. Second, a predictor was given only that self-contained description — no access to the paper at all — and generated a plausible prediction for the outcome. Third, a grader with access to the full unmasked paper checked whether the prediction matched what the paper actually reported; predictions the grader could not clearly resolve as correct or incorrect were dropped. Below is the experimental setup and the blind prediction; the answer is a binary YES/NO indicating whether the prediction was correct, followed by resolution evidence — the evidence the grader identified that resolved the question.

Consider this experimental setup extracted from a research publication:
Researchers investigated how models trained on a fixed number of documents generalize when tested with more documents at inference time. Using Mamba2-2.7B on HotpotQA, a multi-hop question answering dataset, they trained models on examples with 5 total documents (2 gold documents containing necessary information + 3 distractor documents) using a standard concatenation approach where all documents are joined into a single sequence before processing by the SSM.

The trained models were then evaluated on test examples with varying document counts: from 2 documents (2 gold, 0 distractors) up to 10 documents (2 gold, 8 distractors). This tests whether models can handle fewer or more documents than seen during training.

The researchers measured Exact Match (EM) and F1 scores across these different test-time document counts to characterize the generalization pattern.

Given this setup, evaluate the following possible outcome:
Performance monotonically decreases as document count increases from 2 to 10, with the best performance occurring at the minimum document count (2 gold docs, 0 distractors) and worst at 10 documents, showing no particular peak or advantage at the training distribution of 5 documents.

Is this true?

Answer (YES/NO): YES